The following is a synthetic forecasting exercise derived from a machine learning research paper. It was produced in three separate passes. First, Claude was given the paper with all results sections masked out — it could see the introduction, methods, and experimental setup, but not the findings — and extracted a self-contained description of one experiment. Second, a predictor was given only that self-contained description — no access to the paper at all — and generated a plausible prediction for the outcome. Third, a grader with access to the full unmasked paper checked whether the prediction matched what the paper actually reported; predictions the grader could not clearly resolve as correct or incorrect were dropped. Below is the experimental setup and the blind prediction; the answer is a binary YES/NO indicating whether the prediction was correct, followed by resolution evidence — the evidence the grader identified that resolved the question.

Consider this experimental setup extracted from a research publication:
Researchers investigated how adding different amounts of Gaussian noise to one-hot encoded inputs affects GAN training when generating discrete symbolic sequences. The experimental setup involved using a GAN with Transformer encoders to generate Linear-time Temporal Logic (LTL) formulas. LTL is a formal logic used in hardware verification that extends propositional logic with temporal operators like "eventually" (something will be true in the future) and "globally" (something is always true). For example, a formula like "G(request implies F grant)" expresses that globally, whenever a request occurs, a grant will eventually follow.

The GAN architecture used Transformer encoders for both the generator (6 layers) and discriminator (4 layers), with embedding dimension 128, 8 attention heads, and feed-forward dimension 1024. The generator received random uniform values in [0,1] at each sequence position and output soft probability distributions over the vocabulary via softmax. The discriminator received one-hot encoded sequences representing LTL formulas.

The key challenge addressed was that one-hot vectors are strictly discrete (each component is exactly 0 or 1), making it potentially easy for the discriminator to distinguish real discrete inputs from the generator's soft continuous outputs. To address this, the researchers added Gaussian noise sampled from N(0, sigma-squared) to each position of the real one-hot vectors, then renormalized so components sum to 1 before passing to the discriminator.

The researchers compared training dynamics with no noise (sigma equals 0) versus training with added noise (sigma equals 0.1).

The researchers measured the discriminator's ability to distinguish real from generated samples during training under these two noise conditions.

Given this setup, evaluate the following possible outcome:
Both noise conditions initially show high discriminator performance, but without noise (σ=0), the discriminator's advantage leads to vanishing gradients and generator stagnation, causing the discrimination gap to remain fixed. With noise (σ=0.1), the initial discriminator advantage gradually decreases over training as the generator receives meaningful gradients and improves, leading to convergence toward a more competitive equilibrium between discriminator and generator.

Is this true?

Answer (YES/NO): NO